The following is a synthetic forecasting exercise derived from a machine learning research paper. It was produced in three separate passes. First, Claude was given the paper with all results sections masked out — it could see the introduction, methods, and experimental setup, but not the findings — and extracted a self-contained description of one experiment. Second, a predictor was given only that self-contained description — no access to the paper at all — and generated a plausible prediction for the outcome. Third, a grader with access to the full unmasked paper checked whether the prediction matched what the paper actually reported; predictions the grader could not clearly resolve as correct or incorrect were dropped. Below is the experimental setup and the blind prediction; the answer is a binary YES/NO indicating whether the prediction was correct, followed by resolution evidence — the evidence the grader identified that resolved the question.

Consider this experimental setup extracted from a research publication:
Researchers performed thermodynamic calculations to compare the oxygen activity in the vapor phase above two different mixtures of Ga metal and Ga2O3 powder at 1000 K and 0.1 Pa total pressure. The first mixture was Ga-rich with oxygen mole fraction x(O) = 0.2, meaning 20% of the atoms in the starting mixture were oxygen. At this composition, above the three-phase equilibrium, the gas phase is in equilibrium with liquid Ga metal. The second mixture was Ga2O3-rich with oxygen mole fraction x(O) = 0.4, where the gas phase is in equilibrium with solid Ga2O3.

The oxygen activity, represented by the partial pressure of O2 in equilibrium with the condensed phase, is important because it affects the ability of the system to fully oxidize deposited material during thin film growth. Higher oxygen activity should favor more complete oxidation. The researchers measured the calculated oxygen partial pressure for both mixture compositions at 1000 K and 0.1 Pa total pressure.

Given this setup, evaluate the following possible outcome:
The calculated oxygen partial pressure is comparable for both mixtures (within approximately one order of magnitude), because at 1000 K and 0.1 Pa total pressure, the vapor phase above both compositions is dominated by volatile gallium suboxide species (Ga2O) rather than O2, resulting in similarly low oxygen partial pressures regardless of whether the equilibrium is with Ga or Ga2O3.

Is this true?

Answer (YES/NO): NO